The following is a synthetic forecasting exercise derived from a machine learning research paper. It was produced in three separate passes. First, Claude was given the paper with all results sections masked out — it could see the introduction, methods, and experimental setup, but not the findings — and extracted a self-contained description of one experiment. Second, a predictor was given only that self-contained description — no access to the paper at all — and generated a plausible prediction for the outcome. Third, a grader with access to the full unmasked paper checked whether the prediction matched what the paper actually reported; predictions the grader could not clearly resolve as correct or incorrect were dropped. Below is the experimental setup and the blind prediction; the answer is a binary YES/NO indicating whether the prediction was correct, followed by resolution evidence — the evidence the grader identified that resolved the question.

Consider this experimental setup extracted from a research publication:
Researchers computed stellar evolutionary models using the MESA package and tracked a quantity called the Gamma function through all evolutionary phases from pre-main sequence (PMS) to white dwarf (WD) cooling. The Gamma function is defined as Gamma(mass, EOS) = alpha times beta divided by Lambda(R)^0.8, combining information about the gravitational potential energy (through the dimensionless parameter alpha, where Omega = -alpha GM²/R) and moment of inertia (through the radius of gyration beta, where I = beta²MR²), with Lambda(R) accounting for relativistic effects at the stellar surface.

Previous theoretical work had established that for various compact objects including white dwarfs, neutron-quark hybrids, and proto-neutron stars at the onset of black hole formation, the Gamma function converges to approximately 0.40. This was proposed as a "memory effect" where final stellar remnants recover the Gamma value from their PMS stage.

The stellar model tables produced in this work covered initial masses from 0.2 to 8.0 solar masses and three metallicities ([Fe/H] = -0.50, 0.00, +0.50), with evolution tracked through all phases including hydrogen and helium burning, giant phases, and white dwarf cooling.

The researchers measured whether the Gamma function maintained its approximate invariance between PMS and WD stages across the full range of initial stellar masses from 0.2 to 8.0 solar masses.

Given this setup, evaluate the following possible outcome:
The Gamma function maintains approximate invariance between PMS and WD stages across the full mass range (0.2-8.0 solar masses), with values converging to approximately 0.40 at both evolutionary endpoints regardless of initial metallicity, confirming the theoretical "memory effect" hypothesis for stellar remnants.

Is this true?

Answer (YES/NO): YES